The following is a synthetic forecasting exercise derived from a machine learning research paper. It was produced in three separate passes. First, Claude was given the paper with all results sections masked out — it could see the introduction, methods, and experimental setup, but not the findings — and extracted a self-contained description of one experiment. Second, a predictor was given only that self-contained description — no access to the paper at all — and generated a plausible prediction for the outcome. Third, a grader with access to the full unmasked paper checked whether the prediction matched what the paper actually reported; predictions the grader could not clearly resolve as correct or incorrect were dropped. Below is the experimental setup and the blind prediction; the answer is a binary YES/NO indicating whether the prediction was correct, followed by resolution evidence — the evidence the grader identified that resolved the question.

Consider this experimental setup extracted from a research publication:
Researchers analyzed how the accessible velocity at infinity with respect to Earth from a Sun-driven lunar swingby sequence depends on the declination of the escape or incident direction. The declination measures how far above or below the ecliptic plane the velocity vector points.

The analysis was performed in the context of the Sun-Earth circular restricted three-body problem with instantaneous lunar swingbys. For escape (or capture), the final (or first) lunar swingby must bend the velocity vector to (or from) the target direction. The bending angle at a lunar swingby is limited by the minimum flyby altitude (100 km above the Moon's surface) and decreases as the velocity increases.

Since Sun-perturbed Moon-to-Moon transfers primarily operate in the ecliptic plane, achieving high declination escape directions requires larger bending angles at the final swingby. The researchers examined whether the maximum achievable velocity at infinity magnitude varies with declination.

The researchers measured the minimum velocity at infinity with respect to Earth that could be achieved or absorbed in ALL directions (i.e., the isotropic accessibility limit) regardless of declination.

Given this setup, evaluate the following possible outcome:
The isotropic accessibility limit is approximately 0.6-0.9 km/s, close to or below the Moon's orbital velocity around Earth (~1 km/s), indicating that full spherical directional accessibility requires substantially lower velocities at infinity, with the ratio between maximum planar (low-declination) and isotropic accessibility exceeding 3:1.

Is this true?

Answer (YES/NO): NO